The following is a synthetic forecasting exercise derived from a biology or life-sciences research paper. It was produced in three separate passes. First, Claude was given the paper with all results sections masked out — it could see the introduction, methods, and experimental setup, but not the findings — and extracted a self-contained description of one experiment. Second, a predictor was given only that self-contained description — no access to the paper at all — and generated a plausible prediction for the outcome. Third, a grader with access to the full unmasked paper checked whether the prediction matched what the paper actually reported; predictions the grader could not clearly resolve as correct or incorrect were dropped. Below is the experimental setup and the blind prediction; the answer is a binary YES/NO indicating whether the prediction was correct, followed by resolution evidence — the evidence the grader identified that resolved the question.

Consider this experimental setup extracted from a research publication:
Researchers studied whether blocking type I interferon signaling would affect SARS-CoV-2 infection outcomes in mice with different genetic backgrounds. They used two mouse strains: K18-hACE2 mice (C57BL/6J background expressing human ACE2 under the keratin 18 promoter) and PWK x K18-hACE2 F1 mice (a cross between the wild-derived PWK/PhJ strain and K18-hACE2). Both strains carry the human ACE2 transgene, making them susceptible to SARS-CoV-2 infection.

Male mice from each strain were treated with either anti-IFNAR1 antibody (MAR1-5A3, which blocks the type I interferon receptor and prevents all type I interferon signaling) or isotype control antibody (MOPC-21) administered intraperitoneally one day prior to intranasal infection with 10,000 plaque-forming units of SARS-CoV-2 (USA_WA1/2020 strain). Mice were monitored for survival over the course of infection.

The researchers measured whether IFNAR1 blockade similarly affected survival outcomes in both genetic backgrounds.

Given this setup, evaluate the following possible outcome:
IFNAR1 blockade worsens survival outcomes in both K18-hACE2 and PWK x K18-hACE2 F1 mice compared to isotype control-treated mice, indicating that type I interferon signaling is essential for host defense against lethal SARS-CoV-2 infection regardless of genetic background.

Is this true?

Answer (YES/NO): NO